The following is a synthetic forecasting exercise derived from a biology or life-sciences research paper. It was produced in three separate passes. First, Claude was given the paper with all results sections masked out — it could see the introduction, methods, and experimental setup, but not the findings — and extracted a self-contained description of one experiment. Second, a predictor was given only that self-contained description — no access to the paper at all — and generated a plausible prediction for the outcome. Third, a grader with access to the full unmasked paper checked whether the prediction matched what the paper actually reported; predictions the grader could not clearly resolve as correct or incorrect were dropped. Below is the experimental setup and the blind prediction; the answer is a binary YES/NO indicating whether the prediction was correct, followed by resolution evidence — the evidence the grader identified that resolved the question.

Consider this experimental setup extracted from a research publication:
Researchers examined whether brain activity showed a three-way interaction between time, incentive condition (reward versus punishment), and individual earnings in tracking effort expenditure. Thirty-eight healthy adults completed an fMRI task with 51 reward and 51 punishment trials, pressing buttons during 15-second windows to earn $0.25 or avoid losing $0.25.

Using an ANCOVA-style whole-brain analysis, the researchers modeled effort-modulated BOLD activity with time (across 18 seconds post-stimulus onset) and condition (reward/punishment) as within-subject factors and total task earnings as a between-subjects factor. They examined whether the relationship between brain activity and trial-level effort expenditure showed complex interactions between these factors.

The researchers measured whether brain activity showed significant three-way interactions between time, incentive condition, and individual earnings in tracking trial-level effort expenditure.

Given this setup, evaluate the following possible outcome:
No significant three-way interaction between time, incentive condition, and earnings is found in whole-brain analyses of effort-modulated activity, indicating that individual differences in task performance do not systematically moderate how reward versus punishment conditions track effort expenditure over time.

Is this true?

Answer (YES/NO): NO